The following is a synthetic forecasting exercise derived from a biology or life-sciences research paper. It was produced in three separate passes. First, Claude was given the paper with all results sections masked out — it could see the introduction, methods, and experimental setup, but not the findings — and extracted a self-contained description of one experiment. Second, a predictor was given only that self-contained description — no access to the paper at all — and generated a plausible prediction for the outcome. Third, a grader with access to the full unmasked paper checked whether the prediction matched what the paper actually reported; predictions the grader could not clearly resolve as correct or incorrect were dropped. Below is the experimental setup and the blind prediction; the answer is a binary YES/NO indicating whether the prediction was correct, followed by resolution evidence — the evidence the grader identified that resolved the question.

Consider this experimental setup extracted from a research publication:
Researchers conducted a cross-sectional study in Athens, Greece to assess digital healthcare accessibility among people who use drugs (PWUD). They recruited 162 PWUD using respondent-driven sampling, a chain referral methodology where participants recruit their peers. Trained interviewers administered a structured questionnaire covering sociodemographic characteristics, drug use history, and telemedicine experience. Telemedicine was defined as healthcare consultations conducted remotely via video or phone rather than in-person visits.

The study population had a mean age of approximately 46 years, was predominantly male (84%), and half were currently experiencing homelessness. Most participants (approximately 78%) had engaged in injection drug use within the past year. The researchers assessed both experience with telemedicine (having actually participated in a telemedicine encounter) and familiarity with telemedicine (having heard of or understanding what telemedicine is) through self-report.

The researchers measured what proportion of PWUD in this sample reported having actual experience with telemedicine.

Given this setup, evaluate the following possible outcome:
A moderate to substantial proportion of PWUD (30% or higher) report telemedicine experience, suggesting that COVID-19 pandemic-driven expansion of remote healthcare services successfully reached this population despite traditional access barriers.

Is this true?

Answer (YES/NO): NO